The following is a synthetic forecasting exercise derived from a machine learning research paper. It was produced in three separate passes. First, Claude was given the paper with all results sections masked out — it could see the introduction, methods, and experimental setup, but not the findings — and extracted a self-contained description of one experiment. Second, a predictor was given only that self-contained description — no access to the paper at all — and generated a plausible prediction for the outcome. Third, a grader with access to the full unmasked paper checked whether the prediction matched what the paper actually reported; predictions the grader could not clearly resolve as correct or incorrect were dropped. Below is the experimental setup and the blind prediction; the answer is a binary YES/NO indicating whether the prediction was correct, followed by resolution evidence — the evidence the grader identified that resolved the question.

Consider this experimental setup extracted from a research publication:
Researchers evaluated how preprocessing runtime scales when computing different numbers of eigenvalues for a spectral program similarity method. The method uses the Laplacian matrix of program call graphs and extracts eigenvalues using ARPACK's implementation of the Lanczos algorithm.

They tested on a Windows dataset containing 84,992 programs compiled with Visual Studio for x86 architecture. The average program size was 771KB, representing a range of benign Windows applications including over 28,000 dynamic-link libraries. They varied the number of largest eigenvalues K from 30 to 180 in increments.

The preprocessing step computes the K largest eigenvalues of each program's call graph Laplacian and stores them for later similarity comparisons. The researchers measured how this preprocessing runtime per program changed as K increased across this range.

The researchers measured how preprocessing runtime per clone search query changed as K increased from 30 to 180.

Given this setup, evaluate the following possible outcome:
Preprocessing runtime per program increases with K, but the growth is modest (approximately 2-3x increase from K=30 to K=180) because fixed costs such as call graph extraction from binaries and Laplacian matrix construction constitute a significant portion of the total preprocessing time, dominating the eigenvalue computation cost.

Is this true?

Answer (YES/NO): NO